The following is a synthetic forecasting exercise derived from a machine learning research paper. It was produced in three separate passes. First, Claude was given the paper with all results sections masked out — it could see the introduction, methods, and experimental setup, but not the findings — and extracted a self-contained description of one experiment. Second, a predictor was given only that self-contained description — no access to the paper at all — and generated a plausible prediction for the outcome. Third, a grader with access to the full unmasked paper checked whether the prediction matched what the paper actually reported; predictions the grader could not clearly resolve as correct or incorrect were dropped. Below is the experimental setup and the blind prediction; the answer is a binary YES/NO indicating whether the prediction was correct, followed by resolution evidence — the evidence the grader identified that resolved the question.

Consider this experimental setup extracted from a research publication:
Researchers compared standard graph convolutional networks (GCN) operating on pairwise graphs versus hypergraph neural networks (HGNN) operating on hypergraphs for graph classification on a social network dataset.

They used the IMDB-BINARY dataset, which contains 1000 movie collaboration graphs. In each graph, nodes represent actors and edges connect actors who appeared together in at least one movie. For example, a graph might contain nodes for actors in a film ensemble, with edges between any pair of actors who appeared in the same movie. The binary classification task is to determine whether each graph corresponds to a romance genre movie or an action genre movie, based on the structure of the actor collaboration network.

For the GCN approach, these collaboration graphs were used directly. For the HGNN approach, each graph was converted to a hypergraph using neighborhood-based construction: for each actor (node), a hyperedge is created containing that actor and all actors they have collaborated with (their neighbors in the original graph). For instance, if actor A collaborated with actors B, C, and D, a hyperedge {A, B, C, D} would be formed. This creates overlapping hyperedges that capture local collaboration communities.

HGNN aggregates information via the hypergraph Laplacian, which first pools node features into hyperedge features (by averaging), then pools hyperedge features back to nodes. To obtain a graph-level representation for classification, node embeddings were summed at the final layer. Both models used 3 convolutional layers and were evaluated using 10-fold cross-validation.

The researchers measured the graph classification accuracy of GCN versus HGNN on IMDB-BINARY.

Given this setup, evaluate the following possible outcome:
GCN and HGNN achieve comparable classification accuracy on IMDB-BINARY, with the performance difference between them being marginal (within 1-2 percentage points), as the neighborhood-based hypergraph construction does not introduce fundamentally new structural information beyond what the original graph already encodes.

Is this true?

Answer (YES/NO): NO